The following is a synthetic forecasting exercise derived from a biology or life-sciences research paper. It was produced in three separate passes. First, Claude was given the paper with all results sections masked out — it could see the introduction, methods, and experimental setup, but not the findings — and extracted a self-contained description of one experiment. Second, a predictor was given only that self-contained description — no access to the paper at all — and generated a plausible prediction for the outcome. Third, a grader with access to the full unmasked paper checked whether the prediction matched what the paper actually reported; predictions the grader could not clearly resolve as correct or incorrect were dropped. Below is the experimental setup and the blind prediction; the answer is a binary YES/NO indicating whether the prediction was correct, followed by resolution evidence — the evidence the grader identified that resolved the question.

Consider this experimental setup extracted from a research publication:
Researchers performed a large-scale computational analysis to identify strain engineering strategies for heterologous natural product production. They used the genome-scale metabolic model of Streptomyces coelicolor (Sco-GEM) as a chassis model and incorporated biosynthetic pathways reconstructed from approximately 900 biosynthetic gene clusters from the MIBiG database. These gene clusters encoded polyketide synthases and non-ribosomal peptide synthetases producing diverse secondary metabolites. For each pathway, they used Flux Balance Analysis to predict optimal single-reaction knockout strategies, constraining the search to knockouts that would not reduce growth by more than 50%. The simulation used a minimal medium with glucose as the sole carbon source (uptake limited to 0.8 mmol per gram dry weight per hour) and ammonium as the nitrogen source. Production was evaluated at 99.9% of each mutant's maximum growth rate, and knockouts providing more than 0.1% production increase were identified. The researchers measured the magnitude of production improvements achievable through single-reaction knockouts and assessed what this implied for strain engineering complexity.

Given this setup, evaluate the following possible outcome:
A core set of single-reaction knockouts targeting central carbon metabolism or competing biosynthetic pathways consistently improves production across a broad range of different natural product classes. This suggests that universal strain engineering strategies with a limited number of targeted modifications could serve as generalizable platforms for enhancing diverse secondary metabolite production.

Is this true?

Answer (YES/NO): NO